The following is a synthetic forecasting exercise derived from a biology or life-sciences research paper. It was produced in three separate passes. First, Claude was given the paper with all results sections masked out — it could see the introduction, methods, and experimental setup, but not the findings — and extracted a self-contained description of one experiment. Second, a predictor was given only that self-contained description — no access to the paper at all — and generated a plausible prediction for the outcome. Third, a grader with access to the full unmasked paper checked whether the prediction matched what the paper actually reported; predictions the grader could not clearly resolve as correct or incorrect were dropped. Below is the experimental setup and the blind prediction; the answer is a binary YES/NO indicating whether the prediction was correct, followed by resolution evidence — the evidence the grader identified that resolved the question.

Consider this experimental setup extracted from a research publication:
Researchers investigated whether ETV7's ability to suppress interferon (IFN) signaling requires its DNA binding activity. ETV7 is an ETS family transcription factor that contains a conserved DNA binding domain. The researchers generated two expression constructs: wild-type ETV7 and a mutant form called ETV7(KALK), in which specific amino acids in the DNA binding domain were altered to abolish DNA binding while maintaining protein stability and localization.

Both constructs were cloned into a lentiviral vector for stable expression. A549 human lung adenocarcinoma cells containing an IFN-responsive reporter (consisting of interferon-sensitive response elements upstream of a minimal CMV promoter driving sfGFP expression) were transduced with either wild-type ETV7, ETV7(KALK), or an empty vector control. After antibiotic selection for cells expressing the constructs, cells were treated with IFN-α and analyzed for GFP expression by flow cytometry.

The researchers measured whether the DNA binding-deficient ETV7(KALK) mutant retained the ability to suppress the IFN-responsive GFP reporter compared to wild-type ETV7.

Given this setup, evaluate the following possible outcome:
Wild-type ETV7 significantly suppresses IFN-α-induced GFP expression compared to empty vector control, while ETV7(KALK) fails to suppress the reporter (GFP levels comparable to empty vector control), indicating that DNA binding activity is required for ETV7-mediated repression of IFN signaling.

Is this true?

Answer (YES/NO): YES